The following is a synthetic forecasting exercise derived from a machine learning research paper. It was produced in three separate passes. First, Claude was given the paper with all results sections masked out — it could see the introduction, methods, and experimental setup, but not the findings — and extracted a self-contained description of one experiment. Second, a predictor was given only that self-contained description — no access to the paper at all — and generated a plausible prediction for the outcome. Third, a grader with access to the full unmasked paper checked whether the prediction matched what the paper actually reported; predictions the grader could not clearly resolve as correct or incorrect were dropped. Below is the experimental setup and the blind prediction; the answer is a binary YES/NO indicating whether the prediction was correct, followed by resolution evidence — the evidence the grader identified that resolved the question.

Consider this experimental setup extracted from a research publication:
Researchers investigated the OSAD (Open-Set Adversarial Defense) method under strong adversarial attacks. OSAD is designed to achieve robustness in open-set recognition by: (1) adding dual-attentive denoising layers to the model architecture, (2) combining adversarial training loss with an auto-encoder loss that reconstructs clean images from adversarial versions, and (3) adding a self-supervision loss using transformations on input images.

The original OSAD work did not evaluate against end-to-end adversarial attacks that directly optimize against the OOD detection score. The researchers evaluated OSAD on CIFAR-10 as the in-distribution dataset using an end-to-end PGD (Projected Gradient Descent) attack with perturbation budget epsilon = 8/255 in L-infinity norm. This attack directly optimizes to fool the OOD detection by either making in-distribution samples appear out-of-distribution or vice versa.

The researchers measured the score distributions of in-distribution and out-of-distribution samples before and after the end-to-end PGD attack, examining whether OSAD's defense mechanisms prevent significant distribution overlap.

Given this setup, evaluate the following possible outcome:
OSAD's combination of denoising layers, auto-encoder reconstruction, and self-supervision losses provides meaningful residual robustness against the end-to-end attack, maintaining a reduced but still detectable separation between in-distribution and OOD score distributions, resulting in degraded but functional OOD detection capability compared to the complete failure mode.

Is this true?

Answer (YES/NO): NO